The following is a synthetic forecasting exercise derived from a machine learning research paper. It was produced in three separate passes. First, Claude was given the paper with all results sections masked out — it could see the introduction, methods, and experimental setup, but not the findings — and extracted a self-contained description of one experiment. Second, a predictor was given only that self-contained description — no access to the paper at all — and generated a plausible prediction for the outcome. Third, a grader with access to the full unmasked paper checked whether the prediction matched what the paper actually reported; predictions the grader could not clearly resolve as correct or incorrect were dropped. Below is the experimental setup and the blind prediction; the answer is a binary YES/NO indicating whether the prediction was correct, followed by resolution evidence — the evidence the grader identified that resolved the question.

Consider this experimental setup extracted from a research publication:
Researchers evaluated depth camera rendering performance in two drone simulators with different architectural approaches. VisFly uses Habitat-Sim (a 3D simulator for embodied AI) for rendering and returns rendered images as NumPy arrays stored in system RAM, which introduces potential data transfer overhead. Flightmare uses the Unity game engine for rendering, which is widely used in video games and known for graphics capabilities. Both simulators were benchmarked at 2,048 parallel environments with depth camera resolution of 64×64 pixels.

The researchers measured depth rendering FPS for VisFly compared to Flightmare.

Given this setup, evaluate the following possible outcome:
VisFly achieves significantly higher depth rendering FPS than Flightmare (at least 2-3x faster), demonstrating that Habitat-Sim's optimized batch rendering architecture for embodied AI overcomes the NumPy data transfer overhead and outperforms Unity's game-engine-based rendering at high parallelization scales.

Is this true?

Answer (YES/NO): YES